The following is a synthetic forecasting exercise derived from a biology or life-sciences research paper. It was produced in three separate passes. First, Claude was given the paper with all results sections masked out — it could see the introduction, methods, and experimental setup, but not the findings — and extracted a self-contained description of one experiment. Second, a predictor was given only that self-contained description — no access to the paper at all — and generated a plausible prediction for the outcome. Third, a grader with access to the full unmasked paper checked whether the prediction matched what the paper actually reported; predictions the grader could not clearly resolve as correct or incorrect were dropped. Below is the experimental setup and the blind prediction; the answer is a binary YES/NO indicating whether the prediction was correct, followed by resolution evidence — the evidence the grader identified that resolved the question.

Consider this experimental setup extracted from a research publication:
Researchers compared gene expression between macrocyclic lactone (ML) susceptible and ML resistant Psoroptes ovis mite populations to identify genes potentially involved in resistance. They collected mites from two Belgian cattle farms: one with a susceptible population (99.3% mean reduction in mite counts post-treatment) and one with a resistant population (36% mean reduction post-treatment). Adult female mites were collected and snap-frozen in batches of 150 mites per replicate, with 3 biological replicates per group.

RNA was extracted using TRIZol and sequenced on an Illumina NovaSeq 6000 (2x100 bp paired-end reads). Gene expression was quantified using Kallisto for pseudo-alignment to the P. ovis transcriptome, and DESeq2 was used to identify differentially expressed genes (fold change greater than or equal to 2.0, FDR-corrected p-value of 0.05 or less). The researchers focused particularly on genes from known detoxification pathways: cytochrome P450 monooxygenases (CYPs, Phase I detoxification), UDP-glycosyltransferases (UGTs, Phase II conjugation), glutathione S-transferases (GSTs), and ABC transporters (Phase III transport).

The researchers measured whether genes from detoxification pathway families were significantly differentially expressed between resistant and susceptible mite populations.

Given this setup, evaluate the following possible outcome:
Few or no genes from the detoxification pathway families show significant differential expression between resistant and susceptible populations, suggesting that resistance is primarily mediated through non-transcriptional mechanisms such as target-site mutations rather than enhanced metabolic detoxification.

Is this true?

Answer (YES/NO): NO